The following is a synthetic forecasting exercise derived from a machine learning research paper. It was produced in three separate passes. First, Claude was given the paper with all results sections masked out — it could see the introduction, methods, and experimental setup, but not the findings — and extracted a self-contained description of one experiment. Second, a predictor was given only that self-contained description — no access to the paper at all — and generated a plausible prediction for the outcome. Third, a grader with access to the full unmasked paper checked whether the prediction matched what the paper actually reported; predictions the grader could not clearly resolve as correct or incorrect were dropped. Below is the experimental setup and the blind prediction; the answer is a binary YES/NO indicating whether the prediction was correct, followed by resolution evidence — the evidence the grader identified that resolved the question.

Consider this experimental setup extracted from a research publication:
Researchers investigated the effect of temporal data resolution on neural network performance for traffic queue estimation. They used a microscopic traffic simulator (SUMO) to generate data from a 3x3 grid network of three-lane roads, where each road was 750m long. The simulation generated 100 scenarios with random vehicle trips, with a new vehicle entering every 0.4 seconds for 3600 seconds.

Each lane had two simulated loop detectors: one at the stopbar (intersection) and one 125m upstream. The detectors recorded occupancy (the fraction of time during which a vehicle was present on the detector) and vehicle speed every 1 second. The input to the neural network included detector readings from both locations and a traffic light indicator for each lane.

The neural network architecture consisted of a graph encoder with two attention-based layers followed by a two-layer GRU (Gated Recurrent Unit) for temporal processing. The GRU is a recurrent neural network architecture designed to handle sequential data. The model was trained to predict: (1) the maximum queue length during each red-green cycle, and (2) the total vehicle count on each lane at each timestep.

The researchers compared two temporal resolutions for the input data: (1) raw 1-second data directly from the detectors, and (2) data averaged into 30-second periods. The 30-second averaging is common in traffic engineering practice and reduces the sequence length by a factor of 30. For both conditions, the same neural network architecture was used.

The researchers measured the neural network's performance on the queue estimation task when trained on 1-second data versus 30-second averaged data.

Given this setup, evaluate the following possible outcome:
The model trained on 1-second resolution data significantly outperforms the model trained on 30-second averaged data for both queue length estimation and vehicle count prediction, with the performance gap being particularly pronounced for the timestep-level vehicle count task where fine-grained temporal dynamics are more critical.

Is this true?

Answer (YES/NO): NO